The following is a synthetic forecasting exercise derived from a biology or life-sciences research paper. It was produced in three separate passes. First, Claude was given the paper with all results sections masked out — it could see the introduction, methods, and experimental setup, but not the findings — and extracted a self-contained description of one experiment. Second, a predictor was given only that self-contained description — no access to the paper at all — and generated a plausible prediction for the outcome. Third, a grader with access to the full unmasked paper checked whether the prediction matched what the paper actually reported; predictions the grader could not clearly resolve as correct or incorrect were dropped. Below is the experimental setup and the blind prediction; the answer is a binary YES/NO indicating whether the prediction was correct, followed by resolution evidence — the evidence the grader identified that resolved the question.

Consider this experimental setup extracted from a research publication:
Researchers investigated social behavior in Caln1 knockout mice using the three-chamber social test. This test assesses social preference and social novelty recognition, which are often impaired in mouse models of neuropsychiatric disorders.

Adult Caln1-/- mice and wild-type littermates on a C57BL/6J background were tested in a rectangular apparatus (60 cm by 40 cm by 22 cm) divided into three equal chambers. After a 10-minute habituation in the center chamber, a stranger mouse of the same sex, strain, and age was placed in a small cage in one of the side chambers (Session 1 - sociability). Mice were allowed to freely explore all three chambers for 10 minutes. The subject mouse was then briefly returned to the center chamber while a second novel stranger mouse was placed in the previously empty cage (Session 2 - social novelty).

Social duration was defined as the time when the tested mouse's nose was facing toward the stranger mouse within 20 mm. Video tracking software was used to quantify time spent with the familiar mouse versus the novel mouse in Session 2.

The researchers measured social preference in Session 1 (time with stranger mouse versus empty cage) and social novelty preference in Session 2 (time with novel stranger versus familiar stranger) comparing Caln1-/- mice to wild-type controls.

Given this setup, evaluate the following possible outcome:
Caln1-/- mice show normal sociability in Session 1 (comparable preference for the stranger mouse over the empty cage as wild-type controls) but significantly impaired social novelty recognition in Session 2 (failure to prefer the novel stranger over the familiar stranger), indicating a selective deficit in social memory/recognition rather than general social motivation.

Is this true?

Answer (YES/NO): NO